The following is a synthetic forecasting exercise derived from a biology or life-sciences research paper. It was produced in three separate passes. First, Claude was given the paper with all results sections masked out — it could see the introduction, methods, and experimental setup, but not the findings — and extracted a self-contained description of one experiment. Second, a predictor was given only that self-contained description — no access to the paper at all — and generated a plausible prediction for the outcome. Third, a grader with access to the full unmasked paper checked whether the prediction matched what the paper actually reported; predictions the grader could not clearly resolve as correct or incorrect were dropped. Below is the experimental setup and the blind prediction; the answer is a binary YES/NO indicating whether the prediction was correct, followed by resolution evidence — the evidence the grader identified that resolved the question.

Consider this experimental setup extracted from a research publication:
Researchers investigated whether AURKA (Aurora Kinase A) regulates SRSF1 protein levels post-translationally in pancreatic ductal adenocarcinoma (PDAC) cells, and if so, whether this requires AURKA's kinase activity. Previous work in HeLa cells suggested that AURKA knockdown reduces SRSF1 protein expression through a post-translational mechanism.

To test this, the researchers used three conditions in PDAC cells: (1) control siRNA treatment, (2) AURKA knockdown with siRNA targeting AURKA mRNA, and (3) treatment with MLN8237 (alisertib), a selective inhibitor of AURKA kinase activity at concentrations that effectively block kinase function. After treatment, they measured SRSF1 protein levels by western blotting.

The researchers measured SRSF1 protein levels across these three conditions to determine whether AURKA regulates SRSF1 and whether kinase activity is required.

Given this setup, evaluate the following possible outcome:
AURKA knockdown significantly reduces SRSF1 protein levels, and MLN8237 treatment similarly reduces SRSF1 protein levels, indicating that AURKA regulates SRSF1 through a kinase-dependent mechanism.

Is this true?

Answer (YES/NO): NO